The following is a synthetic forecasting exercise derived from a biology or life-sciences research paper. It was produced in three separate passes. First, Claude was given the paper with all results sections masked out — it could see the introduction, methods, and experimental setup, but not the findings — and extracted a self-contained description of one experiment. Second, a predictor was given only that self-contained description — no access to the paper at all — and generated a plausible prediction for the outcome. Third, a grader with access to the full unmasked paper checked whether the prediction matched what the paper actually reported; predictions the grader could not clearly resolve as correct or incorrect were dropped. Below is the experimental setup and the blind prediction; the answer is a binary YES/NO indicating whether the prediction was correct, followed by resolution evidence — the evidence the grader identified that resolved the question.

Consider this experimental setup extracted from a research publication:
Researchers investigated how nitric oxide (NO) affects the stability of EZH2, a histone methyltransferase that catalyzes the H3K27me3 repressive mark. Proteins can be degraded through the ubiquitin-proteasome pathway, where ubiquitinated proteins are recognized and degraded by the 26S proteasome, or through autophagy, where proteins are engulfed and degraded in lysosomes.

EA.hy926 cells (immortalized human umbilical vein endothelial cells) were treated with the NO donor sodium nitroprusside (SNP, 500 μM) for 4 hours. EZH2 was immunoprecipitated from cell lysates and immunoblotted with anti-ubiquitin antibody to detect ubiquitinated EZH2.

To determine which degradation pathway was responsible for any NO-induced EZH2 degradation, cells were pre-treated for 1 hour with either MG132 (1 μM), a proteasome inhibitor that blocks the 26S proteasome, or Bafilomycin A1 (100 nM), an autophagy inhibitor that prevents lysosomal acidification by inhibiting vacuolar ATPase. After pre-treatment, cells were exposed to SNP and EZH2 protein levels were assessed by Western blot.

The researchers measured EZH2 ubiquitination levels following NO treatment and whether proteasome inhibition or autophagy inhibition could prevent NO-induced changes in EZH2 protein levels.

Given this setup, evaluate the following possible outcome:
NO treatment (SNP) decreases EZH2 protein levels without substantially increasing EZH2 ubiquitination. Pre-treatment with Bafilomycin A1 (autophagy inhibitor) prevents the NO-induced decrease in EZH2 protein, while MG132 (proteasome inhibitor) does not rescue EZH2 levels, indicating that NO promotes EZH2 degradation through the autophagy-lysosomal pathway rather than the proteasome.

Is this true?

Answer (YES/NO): NO